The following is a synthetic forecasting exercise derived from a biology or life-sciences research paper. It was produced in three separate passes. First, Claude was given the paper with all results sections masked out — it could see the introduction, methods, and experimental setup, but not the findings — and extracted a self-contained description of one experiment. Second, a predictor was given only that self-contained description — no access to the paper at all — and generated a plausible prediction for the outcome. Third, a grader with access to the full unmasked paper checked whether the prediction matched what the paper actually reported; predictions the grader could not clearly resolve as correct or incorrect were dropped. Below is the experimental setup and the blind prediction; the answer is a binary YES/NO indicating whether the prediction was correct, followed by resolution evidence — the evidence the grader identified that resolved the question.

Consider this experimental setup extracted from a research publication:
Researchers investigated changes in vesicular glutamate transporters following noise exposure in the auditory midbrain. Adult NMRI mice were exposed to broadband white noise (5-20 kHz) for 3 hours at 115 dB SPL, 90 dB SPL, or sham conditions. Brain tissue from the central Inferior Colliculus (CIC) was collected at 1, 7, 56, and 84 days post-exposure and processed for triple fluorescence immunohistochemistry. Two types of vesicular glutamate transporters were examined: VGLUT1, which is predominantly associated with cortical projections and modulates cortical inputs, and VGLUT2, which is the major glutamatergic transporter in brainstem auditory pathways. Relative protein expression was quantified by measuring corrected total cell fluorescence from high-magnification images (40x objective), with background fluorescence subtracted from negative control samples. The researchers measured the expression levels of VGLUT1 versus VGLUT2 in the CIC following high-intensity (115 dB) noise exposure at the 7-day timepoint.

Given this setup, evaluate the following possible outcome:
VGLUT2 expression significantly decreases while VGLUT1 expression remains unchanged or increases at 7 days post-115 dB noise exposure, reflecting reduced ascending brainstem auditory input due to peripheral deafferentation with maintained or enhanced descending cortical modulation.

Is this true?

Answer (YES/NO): NO